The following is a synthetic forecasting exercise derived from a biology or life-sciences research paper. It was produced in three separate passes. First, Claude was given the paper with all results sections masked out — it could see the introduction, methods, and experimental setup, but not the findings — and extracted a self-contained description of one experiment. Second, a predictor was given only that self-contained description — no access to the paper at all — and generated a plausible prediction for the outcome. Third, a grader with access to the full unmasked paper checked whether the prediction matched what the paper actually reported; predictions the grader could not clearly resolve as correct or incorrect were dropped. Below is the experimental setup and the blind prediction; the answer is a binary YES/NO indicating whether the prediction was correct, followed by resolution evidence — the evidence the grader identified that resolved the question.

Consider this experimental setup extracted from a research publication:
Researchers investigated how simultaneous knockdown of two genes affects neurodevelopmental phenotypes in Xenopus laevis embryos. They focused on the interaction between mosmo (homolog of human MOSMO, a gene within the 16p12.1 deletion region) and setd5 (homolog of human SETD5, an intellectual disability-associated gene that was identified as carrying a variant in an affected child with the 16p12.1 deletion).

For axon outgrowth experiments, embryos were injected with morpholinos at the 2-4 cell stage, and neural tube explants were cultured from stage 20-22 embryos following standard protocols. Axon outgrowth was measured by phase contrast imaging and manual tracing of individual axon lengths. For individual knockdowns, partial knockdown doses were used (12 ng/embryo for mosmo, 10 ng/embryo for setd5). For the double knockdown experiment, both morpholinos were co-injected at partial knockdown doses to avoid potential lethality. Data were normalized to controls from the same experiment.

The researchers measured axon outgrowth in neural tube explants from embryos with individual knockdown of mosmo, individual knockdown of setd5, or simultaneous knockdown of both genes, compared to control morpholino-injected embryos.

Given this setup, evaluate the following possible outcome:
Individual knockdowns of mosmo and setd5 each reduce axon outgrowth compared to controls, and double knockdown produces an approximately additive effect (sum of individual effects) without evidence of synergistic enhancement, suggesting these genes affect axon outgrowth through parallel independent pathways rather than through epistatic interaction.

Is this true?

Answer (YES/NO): NO